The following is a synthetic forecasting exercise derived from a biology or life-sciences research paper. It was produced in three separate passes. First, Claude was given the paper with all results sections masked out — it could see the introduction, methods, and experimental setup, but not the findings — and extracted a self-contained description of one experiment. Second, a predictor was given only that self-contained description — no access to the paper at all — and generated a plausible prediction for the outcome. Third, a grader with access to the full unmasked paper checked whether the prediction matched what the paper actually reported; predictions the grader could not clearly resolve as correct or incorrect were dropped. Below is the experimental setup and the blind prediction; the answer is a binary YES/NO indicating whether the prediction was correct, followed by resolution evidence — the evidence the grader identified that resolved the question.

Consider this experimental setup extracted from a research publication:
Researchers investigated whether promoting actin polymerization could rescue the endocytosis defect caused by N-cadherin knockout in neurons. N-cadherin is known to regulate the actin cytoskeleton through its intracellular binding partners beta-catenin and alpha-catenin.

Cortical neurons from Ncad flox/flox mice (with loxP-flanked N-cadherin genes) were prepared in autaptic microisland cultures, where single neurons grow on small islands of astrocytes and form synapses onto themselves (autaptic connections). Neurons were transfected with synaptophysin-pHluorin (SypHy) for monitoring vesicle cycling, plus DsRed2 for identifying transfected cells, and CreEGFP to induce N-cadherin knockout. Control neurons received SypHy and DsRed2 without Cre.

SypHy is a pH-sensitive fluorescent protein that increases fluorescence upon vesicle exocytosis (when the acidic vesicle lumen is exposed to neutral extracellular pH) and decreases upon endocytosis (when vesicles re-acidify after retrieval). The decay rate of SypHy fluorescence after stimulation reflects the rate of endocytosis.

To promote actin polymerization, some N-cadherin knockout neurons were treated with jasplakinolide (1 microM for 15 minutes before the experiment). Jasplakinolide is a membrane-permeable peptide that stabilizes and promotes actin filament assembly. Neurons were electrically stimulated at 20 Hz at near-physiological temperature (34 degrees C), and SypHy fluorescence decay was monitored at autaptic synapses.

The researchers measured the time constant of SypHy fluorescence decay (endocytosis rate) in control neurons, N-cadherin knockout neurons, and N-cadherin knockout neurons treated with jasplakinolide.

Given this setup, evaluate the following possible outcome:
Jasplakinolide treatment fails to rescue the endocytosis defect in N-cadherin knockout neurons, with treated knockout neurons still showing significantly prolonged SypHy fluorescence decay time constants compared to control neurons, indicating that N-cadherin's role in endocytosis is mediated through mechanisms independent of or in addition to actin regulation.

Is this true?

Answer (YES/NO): NO